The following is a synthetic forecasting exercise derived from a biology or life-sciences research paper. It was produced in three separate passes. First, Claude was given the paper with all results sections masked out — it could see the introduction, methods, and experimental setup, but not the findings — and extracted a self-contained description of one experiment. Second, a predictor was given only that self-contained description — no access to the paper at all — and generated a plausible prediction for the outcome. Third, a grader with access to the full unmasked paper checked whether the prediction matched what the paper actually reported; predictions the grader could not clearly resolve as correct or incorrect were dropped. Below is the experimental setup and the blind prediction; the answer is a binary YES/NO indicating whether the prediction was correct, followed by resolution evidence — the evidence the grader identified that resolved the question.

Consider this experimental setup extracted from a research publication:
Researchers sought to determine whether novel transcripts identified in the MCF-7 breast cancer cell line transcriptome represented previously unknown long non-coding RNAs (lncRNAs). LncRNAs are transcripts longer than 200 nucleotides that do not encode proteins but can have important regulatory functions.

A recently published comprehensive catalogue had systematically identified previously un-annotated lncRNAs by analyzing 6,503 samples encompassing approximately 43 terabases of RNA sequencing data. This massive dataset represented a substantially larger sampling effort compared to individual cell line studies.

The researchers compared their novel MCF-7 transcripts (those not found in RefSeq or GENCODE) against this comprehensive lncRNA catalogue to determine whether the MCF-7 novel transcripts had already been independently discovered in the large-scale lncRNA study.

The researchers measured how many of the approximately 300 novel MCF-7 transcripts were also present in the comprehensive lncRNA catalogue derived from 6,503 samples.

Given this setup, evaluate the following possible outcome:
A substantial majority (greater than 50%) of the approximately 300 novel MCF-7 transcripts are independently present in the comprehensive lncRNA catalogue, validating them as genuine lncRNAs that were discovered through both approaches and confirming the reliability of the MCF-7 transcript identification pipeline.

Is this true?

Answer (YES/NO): NO